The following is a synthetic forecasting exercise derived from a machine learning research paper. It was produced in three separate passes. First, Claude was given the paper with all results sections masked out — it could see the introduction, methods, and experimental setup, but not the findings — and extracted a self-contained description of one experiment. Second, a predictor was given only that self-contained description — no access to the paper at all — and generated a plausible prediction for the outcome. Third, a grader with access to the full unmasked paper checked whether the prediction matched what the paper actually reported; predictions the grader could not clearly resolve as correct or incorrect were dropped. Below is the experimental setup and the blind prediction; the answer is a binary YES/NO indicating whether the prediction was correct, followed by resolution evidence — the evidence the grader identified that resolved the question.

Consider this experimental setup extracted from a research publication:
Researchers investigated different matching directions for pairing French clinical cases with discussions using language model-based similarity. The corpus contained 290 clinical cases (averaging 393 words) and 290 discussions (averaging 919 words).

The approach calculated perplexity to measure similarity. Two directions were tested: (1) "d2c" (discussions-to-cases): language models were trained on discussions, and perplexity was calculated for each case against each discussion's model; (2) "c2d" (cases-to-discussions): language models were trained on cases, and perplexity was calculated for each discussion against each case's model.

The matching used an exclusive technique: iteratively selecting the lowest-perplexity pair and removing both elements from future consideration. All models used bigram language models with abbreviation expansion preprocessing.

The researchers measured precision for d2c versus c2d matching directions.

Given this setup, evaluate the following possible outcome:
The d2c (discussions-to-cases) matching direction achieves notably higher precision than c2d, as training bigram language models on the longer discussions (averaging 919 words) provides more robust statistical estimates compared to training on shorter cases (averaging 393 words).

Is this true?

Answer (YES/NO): YES